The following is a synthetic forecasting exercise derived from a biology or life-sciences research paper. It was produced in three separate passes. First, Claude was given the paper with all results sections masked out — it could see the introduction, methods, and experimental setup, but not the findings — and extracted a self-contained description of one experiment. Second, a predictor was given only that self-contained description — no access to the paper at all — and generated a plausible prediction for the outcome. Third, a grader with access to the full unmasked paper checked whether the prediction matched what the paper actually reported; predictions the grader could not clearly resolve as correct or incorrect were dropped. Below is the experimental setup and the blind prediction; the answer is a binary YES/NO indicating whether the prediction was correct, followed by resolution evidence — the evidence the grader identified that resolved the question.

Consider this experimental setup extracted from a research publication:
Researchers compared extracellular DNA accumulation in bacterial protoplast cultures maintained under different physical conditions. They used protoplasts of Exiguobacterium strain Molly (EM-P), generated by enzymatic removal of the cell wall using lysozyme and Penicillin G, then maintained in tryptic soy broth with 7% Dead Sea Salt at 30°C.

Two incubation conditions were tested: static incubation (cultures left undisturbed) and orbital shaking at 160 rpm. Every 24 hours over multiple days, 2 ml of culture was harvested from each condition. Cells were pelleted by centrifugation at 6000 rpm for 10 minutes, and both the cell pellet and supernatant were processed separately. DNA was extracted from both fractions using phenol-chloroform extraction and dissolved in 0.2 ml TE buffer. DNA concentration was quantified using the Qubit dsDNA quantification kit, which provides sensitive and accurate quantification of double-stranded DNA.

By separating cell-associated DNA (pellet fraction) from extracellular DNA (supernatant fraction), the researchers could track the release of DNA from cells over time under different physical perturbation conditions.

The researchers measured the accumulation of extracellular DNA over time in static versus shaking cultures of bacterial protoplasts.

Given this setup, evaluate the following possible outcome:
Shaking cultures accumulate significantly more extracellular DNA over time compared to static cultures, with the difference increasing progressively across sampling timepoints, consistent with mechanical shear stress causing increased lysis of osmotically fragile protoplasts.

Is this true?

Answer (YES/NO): NO